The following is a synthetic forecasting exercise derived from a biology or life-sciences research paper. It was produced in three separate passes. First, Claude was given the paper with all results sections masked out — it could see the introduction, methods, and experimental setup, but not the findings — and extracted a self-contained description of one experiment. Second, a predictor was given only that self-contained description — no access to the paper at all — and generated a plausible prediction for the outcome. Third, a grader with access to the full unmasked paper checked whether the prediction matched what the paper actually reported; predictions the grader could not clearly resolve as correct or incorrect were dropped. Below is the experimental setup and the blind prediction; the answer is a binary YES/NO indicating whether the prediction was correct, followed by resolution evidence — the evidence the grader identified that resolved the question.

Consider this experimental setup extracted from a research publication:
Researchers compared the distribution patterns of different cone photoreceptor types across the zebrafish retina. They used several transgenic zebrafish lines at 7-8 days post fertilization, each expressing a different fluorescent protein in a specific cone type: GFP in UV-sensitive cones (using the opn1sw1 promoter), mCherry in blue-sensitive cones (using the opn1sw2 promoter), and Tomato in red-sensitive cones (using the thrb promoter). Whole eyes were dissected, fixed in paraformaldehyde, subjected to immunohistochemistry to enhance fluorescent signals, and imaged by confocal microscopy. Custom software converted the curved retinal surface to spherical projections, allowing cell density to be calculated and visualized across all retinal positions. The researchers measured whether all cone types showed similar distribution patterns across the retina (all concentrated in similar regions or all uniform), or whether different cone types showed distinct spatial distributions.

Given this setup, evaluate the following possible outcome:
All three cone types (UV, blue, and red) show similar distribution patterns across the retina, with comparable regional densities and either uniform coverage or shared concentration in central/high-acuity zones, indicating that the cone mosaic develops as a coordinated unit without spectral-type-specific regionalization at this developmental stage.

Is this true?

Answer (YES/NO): NO